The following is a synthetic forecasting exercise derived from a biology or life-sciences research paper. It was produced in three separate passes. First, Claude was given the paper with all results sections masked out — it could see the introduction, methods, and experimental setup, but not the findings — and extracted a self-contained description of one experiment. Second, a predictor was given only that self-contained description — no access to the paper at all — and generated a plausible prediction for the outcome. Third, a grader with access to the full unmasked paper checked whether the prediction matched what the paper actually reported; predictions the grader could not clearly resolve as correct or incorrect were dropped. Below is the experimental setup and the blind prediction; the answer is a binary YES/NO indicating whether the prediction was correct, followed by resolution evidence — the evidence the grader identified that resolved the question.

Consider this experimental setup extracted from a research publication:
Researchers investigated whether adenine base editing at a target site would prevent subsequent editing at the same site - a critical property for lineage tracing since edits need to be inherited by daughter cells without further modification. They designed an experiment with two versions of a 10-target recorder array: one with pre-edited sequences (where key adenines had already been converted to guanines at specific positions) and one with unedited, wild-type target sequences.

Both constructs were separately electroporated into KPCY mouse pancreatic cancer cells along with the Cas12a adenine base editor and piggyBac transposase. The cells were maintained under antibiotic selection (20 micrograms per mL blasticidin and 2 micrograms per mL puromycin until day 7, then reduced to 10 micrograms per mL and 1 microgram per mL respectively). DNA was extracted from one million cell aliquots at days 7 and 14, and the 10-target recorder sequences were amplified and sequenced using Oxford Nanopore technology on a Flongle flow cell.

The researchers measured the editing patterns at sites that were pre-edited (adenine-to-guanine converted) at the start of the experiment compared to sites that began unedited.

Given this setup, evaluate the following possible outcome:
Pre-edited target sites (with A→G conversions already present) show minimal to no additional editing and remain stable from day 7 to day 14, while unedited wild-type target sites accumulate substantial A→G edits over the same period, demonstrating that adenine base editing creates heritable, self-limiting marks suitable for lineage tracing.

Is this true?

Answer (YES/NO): NO